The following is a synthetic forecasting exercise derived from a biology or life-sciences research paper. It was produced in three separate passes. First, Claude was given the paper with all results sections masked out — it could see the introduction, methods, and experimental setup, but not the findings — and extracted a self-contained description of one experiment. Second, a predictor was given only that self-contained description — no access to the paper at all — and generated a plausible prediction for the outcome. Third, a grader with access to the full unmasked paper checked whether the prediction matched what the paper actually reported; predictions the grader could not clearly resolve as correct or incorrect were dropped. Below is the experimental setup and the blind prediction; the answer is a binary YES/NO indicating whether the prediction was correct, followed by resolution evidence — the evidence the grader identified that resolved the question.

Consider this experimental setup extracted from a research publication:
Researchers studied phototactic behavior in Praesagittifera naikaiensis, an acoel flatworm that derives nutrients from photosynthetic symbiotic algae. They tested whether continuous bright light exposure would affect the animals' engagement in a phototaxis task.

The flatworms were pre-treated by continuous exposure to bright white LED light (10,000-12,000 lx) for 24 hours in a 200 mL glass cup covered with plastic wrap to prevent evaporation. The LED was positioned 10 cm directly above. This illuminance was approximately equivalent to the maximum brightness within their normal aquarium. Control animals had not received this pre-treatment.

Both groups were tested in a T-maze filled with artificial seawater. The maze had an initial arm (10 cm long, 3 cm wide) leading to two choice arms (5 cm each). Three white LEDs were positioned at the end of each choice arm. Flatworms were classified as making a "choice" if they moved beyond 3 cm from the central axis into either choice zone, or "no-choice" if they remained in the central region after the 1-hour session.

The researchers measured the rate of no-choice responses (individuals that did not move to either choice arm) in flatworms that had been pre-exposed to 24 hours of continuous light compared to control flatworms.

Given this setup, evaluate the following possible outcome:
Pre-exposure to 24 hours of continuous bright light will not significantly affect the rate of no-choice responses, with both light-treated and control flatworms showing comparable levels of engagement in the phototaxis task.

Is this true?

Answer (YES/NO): NO